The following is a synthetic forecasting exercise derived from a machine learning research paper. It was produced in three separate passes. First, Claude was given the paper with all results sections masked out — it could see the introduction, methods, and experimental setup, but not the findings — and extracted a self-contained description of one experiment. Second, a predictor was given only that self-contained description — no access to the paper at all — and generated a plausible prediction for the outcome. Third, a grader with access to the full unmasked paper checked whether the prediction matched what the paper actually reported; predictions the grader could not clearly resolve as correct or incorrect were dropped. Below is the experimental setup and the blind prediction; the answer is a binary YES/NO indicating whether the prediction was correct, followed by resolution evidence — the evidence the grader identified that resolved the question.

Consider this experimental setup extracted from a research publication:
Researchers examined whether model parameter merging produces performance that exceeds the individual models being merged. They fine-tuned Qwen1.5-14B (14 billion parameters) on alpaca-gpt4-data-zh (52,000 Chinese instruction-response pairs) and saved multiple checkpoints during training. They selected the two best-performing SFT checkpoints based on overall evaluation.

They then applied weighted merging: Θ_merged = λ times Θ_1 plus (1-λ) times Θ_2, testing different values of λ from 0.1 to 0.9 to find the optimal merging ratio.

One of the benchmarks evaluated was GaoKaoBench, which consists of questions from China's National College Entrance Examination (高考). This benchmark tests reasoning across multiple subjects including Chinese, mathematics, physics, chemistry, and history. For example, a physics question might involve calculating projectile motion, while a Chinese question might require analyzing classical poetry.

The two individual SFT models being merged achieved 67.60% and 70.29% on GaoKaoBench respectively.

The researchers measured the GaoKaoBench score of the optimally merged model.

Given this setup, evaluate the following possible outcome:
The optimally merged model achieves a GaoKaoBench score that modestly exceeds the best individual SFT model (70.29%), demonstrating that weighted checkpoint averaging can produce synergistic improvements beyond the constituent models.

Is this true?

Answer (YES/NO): NO